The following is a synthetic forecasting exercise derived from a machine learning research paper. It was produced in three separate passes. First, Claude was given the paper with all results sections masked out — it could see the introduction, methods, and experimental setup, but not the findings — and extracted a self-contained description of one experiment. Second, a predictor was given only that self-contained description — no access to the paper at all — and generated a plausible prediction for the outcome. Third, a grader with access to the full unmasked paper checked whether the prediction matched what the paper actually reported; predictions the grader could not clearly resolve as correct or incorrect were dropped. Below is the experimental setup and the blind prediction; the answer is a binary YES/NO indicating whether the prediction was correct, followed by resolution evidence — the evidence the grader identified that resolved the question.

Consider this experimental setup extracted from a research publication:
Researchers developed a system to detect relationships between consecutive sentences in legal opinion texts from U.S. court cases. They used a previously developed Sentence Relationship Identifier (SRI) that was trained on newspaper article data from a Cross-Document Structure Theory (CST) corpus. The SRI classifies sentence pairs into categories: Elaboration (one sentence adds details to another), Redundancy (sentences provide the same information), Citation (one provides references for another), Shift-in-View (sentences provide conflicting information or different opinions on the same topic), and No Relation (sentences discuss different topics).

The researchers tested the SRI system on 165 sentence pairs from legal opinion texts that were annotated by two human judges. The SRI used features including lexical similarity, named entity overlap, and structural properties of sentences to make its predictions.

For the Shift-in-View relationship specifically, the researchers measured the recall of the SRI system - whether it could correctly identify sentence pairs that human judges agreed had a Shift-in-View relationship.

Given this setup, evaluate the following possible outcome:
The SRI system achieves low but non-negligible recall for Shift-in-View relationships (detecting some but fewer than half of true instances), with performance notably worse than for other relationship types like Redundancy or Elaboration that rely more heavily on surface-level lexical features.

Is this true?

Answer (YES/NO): NO